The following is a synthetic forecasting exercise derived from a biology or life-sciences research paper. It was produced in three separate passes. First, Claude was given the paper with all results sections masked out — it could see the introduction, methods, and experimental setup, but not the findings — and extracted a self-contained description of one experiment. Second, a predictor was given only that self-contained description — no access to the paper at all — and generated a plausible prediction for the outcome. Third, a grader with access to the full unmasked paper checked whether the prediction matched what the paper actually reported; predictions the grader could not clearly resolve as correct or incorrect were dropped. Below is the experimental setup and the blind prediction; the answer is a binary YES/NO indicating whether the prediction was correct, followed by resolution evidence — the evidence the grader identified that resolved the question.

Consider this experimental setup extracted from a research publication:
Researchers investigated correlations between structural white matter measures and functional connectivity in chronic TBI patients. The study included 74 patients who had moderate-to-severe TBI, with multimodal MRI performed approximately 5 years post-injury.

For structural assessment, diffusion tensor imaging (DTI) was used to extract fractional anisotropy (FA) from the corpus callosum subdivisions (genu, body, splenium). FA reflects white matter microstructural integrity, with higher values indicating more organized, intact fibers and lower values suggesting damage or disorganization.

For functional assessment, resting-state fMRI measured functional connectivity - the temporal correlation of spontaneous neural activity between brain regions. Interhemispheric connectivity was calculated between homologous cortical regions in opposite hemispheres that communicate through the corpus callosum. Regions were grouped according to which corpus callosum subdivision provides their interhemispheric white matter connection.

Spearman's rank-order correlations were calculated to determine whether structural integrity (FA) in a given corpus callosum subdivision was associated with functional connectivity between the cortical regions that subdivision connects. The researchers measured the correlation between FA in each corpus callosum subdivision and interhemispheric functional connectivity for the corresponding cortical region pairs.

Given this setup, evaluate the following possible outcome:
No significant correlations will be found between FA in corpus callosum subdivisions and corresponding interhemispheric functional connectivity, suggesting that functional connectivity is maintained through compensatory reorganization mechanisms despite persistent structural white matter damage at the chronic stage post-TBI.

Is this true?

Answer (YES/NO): YES